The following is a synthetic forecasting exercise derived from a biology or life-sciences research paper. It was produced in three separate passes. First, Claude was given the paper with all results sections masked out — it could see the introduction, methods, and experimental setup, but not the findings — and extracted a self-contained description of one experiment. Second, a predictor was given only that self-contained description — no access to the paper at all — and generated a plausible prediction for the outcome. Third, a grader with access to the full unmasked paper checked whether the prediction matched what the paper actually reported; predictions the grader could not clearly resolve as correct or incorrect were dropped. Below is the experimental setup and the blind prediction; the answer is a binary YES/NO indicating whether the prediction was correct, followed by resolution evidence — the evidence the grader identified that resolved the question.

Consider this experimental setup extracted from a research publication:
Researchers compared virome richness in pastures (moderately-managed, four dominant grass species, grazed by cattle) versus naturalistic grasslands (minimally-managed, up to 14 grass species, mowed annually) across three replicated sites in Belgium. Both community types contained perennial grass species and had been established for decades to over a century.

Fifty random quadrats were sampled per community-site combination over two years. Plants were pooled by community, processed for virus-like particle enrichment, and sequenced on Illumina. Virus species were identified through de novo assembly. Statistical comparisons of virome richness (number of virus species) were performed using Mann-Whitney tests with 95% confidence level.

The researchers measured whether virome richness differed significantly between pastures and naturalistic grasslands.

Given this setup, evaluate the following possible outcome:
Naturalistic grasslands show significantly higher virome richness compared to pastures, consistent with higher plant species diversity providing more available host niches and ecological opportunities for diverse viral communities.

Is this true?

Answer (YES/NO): NO